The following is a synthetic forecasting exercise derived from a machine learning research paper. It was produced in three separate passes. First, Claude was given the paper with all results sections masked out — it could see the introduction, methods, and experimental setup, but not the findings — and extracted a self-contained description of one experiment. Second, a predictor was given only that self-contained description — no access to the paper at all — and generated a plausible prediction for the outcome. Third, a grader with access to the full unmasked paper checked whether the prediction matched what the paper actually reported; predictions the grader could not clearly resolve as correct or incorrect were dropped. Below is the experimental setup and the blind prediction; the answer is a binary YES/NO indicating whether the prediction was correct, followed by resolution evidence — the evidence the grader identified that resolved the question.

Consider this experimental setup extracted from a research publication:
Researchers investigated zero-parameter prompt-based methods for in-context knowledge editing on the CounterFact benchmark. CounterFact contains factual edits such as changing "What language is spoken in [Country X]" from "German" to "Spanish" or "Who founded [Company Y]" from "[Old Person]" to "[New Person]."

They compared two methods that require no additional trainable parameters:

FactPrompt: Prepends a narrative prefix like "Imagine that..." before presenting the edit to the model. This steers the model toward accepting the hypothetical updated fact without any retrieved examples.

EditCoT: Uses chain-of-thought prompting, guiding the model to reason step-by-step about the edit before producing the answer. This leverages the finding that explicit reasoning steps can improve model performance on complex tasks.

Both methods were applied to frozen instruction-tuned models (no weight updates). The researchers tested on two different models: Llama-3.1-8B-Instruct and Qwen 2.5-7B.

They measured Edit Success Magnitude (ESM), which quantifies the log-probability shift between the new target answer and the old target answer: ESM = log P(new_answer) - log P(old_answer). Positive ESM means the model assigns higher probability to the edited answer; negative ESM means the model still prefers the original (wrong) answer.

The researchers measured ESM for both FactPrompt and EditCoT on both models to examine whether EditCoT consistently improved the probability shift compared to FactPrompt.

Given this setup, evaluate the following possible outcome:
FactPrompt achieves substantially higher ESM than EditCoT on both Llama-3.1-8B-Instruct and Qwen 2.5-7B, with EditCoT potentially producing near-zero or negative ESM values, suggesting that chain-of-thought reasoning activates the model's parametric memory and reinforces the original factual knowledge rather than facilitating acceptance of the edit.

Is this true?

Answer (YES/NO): NO